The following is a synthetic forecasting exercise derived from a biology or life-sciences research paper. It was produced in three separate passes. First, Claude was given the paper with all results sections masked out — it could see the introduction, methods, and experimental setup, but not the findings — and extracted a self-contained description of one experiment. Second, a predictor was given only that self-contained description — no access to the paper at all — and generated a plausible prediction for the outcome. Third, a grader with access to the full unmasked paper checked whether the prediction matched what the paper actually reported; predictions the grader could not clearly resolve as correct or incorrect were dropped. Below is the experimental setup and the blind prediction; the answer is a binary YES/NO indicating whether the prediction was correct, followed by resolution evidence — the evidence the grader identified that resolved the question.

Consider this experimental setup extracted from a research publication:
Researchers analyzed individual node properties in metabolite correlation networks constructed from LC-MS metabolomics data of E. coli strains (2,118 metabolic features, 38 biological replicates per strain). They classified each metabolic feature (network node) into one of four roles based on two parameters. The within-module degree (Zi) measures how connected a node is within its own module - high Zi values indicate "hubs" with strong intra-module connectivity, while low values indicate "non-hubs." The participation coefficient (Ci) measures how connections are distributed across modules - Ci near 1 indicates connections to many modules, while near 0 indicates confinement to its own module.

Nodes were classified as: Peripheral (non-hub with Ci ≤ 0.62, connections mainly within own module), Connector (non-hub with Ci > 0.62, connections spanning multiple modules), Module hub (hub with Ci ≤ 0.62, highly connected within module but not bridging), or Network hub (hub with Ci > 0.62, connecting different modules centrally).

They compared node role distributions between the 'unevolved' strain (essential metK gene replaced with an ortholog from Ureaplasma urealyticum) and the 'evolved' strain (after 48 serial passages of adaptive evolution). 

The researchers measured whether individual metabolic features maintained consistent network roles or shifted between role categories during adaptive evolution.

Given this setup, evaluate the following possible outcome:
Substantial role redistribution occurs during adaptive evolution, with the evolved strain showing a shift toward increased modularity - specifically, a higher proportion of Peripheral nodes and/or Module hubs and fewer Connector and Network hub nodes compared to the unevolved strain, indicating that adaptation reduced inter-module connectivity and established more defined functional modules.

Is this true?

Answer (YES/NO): NO